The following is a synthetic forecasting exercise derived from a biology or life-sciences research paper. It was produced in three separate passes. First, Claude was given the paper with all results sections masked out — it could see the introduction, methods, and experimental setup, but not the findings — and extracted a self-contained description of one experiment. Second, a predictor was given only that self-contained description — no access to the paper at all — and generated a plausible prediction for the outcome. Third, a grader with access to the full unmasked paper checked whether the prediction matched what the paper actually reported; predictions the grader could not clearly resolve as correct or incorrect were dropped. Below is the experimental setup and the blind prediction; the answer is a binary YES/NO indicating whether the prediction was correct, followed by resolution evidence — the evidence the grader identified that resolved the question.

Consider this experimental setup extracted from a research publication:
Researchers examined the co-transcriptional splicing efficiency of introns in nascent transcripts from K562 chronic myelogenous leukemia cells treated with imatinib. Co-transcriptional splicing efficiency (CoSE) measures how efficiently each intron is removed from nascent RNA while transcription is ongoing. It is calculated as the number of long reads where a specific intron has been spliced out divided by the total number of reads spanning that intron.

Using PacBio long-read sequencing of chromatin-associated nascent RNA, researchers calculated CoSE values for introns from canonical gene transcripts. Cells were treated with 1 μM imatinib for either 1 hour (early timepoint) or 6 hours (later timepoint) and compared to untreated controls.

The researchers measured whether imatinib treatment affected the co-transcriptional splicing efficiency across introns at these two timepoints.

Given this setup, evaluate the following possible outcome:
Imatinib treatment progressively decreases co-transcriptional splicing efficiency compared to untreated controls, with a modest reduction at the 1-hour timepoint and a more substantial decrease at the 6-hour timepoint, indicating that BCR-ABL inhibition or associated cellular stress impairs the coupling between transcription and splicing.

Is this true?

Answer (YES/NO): NO